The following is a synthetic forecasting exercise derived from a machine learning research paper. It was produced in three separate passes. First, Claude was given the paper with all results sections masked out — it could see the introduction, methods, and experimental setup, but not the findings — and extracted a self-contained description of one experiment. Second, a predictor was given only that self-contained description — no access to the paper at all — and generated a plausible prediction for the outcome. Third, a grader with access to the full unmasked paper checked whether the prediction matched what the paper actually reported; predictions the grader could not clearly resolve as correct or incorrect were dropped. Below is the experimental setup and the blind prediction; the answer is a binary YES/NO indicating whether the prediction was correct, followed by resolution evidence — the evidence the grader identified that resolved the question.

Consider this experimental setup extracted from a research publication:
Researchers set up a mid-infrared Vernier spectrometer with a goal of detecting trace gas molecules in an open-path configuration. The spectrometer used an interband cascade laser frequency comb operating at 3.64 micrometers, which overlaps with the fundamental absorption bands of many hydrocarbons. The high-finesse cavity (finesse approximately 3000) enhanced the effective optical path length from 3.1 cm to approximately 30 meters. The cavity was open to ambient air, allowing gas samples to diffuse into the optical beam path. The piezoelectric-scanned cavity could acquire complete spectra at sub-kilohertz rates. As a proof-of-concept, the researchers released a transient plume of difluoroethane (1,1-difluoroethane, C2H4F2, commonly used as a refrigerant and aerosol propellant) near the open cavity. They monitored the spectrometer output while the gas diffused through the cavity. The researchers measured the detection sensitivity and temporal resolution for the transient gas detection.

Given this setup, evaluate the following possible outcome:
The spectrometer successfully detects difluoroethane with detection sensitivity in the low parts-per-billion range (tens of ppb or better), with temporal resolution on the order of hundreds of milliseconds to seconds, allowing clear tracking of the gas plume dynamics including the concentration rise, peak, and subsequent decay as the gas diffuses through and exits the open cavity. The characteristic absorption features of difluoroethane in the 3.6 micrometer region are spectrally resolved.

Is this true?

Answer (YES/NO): NO